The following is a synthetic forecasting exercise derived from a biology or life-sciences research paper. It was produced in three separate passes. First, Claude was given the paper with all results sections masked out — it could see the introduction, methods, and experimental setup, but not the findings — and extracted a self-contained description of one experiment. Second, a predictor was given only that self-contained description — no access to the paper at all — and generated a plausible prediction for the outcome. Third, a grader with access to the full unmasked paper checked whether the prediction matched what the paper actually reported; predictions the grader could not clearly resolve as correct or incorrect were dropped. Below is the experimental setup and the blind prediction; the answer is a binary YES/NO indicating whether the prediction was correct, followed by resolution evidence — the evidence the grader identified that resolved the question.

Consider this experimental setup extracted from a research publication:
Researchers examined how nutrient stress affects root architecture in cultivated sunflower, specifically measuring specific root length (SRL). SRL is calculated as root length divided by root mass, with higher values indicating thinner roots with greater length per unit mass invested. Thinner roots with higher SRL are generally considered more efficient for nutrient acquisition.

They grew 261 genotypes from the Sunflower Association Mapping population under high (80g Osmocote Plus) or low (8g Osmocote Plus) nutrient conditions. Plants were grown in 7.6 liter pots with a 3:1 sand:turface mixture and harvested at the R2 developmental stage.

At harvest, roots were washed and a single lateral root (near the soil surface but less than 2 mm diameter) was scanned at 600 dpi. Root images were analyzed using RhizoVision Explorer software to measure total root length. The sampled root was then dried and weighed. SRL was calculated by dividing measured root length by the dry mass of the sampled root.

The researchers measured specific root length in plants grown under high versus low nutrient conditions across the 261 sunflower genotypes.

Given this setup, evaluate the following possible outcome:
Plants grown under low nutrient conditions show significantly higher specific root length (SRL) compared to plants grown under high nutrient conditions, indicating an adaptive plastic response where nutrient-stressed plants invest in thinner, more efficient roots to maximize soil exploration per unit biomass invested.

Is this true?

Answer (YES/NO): YES